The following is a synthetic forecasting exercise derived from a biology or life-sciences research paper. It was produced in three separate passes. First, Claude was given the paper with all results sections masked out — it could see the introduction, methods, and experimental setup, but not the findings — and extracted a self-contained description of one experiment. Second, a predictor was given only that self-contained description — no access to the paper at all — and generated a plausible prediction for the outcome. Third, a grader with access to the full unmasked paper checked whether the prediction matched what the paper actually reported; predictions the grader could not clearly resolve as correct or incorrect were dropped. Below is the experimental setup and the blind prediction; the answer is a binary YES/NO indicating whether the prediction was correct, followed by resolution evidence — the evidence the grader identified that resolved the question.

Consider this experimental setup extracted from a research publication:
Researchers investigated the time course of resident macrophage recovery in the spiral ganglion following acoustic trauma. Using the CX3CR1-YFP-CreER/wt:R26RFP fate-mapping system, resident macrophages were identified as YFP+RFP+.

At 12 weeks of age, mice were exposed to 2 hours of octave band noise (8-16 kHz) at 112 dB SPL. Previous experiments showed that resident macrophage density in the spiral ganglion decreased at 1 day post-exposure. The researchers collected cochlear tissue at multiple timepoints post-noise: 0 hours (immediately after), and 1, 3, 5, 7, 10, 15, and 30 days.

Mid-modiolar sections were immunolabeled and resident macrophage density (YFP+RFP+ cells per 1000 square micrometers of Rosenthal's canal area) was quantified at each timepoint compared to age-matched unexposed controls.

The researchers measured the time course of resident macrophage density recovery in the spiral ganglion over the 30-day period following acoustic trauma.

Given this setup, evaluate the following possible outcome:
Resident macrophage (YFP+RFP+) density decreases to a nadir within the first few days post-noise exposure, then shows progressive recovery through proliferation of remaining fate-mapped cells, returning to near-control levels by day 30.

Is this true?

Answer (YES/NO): NO